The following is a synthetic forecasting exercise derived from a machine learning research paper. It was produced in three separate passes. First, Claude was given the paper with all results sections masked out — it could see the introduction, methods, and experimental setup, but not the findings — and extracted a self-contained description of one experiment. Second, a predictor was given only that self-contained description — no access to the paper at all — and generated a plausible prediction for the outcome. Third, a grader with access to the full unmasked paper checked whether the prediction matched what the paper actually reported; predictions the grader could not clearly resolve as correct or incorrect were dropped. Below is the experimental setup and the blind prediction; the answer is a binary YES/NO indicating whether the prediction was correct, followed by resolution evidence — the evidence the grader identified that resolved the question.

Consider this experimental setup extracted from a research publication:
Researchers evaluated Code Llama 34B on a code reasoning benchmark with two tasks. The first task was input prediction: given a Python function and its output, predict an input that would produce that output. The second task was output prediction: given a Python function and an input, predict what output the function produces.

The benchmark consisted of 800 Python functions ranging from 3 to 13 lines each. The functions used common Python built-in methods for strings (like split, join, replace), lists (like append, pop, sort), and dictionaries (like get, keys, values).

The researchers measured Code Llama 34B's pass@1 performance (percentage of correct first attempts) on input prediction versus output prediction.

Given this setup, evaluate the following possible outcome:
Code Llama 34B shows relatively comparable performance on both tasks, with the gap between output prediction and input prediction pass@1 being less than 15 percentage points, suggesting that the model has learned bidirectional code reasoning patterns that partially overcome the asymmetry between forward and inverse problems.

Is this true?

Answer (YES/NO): YES